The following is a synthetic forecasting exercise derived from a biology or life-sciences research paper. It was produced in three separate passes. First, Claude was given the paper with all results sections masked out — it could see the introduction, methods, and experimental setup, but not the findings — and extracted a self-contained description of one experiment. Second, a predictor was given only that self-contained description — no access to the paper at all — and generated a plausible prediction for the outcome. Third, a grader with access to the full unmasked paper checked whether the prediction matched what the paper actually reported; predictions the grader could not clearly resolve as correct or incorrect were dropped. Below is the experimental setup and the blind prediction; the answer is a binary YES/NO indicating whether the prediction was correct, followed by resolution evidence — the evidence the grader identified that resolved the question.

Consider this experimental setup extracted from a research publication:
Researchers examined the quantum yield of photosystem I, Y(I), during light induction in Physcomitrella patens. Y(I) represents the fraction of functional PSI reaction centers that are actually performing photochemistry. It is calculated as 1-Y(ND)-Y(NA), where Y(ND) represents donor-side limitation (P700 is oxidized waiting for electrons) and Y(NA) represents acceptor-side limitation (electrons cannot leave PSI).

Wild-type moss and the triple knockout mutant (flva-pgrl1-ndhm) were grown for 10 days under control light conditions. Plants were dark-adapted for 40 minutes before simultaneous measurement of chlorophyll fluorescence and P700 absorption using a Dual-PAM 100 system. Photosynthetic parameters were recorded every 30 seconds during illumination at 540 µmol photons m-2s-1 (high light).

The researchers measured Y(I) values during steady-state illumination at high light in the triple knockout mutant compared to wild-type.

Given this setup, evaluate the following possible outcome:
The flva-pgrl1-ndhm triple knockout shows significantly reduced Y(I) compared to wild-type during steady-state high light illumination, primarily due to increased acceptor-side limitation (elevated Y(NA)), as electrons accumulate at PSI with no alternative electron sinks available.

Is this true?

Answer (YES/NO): YES